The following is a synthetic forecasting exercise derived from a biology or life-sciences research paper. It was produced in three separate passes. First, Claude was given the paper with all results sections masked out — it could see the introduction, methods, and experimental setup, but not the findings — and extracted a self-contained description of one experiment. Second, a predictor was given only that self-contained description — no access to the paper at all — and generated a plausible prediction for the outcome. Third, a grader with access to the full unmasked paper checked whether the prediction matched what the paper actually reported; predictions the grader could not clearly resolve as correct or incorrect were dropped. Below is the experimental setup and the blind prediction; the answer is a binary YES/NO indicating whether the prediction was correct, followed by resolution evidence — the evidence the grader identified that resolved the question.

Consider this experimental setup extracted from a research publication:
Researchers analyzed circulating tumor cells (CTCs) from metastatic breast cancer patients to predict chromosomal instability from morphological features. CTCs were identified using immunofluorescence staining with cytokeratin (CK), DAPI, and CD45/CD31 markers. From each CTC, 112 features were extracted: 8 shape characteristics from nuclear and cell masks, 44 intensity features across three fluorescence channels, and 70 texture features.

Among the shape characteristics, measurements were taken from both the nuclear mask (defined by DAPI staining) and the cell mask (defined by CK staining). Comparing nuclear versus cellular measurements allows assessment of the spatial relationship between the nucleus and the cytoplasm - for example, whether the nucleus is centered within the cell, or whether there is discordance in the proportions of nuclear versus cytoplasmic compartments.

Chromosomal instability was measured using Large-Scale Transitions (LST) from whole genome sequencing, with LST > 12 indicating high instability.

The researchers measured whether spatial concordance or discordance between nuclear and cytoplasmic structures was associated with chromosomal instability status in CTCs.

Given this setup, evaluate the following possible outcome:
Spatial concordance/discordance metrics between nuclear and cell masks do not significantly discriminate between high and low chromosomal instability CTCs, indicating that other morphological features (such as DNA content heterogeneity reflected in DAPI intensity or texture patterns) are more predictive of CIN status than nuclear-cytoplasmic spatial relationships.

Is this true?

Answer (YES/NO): NO